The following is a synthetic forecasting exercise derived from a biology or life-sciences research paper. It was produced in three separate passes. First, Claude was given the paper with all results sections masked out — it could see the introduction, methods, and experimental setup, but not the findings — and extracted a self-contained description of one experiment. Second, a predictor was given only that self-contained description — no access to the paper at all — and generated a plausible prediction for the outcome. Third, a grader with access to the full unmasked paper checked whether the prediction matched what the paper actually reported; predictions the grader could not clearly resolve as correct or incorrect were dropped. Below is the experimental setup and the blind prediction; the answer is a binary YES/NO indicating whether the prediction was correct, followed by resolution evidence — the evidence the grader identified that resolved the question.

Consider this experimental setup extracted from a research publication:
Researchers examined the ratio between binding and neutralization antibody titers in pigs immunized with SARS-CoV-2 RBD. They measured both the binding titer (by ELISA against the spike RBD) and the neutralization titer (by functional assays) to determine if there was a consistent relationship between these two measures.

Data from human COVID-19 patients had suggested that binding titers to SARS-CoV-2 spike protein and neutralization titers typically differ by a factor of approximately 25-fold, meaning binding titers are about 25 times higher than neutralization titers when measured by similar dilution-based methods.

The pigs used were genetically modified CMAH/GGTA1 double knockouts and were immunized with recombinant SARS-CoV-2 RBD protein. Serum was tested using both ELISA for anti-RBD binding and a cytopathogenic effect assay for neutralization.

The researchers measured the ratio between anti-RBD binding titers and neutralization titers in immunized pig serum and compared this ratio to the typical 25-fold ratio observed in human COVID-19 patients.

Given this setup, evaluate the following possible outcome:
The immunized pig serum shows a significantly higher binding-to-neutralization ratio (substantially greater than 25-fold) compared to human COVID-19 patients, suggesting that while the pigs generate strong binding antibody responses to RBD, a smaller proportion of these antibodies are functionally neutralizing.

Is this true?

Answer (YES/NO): NO